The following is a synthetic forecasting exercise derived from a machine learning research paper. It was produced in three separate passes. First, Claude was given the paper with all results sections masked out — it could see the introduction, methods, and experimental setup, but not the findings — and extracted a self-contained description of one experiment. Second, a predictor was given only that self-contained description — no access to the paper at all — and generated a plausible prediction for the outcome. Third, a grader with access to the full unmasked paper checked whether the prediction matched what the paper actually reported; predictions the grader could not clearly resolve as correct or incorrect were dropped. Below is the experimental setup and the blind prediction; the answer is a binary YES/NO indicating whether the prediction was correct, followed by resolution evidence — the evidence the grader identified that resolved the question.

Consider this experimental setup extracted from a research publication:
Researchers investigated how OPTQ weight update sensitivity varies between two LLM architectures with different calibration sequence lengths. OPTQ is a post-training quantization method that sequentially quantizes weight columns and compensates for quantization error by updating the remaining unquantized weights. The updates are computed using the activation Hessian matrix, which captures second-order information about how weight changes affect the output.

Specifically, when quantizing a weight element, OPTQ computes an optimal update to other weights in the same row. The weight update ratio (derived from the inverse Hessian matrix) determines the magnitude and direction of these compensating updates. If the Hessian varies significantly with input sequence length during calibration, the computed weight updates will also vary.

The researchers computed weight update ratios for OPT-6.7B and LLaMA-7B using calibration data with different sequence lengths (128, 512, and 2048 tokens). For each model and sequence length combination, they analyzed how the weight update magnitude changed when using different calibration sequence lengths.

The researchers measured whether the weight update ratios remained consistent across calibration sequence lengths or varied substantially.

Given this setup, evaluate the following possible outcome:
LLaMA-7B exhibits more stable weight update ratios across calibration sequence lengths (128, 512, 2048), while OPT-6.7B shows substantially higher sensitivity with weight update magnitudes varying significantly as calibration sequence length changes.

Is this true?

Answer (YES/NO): NO